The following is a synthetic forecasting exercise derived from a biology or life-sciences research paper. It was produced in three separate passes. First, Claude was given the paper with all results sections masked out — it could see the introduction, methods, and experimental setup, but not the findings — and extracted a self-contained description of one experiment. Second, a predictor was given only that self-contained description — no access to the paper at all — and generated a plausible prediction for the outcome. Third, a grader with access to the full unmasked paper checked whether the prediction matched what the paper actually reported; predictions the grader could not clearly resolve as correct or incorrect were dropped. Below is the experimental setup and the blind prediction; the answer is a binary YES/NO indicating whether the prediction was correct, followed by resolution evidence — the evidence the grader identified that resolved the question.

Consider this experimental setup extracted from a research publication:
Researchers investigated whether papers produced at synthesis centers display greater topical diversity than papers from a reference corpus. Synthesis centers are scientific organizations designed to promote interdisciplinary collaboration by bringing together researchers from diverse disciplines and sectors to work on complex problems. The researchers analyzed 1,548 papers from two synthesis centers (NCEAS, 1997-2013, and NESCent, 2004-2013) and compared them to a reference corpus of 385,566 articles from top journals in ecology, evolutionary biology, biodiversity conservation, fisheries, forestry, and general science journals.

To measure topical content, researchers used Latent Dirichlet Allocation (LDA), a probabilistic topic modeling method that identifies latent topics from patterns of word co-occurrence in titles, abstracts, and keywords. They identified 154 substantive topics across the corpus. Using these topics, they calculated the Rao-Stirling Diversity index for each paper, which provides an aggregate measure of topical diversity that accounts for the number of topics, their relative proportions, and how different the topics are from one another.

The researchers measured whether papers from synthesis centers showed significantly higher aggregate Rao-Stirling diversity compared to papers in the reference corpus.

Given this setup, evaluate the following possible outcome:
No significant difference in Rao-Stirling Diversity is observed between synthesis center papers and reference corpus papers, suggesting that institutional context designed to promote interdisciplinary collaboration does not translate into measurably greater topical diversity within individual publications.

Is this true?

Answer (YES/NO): YES